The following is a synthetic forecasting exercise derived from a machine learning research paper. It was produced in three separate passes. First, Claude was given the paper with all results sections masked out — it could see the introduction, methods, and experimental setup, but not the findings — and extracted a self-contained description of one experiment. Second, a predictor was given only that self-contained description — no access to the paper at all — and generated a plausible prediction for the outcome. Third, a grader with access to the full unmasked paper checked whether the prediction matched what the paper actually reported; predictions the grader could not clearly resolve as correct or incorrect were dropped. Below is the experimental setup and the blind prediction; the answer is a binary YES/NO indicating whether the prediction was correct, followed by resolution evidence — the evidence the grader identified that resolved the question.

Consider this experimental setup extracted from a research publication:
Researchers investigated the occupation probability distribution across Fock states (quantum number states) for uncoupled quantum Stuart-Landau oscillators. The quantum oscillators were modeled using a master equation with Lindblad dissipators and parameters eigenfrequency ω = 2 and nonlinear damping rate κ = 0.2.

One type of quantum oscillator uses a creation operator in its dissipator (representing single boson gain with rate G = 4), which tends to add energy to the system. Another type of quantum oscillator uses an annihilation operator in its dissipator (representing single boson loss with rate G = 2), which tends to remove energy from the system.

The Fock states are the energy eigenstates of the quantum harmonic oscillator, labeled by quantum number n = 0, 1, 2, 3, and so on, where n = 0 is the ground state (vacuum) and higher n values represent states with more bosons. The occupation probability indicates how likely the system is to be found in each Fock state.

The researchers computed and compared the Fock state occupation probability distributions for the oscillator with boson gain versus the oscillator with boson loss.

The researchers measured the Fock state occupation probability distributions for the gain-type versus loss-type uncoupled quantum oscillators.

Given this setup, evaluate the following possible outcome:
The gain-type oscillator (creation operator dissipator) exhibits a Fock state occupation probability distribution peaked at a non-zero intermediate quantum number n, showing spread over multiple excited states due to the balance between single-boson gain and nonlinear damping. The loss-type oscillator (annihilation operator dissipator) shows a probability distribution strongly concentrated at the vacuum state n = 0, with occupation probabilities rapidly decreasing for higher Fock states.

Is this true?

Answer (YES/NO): YES